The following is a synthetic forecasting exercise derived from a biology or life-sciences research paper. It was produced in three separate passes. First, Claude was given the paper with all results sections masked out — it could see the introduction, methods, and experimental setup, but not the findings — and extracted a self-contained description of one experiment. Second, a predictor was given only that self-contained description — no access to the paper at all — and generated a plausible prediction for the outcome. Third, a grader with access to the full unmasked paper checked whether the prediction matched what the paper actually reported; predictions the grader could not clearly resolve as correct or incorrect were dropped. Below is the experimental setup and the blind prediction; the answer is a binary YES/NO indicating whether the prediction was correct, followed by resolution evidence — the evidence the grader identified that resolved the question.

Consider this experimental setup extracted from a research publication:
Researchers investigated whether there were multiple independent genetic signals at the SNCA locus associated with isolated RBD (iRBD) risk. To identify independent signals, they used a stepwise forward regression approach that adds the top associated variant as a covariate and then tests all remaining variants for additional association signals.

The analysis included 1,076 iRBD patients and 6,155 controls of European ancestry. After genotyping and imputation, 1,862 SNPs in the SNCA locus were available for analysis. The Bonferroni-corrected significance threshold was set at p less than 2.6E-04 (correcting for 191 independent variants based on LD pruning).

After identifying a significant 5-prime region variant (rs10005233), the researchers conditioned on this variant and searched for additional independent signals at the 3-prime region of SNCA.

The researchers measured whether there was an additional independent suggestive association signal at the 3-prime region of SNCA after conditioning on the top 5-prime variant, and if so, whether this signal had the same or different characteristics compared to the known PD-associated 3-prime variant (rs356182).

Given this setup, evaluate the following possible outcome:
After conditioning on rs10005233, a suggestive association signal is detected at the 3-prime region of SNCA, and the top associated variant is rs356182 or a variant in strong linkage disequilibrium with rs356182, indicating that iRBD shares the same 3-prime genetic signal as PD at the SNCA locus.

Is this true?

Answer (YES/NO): NO